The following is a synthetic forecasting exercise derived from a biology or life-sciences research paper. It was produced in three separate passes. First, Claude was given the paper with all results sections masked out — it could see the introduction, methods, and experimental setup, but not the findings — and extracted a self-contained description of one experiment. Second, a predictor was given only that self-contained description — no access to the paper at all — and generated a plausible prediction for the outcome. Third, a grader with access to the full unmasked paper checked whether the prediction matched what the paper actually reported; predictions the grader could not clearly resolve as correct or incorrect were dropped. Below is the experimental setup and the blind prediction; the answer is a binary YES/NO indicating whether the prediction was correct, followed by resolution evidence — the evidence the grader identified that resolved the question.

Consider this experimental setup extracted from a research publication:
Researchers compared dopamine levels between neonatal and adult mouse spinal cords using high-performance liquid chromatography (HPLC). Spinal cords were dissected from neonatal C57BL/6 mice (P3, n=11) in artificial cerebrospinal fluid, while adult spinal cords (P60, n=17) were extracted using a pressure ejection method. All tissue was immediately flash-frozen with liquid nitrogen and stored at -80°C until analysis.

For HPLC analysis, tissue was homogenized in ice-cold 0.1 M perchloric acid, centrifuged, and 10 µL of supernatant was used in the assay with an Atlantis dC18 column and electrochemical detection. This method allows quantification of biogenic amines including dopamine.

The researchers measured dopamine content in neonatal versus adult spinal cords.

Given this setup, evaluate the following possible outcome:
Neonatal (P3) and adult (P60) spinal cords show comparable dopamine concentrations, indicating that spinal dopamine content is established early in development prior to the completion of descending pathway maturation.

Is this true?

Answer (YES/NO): NO